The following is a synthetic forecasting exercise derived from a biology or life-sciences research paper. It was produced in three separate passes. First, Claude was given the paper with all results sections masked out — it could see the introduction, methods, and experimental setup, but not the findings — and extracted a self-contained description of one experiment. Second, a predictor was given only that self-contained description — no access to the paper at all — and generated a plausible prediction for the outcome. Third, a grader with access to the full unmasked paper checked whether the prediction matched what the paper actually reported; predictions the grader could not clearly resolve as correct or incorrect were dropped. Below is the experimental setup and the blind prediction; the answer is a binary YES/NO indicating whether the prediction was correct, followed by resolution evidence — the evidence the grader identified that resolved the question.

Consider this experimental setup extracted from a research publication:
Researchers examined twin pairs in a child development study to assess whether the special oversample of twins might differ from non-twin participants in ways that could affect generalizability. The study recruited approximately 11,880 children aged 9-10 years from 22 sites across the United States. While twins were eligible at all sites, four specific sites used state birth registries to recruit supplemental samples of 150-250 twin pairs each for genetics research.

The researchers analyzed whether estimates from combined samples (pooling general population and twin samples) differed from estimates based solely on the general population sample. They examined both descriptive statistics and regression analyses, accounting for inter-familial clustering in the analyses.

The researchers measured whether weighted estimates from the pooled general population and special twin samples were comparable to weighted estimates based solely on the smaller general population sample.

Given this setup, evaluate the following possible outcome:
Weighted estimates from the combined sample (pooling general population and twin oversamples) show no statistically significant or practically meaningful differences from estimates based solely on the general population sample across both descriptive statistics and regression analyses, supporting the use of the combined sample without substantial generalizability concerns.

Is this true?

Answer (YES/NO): YES